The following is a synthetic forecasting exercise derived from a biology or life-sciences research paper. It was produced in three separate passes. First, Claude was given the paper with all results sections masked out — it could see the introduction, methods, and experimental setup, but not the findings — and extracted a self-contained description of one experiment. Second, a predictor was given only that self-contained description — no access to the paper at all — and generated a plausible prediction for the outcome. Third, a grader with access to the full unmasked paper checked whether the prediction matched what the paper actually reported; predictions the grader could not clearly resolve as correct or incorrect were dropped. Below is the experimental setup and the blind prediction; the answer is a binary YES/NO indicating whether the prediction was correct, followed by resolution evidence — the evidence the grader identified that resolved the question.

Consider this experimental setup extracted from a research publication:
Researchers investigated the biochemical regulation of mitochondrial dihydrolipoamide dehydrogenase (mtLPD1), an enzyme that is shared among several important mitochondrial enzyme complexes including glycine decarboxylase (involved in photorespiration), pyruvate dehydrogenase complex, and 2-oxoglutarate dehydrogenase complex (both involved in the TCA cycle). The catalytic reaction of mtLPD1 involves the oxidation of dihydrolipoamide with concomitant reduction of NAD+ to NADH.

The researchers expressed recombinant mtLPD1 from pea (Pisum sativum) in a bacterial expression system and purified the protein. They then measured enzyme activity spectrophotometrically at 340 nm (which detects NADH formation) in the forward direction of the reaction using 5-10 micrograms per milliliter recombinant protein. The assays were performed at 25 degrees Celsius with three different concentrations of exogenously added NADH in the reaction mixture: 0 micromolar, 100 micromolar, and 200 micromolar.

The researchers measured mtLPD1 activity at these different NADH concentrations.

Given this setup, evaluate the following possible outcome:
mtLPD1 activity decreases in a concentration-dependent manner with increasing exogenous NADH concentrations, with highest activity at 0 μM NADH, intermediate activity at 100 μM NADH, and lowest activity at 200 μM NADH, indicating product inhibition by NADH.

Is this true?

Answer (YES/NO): YES